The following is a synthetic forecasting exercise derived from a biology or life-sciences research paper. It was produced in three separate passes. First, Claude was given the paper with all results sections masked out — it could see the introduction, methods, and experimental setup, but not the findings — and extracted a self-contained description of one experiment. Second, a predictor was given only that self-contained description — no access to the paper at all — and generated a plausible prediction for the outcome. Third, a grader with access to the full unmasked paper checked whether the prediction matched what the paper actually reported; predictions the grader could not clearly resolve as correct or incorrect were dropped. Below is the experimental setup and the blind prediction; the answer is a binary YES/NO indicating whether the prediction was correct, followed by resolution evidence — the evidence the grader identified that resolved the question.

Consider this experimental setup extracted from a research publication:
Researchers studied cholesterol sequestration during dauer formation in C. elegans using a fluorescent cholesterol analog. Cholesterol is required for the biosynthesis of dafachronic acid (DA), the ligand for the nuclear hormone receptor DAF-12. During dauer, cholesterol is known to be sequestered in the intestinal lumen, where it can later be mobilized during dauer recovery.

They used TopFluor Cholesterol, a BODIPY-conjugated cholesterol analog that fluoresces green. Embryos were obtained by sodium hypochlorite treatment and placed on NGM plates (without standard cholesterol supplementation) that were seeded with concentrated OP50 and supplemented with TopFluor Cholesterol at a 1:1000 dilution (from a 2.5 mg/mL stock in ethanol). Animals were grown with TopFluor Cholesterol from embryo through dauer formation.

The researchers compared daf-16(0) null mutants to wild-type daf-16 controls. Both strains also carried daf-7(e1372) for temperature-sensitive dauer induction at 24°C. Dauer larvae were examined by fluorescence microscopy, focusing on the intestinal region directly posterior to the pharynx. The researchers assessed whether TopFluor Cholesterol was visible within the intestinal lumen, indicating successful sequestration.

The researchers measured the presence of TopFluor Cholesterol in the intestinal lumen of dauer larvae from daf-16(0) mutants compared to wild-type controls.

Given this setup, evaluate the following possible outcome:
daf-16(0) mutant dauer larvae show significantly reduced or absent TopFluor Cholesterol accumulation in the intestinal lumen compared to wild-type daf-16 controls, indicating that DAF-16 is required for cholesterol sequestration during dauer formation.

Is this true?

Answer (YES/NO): NO